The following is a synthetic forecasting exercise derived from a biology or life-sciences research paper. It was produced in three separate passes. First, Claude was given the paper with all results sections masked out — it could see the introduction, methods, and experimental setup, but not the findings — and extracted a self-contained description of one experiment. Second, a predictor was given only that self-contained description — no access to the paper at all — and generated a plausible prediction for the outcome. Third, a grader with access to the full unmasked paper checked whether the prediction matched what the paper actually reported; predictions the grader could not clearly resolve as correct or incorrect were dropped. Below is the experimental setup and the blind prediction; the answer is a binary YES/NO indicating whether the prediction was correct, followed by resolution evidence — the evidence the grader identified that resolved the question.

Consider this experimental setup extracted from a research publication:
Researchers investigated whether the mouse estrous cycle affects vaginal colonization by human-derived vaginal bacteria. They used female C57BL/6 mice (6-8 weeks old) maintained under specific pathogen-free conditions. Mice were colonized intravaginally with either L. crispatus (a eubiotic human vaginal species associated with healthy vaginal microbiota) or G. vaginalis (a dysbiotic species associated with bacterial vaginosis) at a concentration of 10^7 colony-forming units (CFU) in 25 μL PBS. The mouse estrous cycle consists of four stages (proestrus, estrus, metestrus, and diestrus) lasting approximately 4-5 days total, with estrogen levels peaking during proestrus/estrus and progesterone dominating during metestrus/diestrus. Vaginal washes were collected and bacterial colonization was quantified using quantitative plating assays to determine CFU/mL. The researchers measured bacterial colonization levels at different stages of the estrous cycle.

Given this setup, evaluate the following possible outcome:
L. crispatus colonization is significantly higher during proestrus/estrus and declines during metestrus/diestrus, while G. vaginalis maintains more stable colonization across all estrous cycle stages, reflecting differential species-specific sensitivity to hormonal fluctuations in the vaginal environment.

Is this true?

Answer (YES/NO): NO